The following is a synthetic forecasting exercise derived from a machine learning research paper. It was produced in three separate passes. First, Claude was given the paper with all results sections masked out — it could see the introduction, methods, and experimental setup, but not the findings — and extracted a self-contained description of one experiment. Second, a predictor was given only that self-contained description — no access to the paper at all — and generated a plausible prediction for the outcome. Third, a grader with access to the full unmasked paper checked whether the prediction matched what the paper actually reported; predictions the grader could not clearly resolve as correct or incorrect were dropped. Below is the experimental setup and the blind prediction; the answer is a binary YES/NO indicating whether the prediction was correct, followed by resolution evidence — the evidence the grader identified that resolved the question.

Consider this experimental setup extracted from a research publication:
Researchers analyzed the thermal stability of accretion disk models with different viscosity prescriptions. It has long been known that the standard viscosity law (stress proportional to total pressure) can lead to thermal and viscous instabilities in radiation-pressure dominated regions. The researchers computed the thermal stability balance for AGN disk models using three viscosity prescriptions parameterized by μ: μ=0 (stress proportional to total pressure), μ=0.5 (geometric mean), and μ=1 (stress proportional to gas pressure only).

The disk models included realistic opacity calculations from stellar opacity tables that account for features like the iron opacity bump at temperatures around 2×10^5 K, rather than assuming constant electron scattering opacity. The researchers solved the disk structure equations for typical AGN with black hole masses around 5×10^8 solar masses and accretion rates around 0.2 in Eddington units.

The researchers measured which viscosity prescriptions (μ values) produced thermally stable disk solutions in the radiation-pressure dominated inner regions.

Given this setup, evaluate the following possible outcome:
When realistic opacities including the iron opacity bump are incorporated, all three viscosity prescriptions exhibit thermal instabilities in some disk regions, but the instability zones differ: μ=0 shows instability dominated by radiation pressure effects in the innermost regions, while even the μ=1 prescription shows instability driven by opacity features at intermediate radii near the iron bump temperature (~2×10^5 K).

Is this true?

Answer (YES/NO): NO